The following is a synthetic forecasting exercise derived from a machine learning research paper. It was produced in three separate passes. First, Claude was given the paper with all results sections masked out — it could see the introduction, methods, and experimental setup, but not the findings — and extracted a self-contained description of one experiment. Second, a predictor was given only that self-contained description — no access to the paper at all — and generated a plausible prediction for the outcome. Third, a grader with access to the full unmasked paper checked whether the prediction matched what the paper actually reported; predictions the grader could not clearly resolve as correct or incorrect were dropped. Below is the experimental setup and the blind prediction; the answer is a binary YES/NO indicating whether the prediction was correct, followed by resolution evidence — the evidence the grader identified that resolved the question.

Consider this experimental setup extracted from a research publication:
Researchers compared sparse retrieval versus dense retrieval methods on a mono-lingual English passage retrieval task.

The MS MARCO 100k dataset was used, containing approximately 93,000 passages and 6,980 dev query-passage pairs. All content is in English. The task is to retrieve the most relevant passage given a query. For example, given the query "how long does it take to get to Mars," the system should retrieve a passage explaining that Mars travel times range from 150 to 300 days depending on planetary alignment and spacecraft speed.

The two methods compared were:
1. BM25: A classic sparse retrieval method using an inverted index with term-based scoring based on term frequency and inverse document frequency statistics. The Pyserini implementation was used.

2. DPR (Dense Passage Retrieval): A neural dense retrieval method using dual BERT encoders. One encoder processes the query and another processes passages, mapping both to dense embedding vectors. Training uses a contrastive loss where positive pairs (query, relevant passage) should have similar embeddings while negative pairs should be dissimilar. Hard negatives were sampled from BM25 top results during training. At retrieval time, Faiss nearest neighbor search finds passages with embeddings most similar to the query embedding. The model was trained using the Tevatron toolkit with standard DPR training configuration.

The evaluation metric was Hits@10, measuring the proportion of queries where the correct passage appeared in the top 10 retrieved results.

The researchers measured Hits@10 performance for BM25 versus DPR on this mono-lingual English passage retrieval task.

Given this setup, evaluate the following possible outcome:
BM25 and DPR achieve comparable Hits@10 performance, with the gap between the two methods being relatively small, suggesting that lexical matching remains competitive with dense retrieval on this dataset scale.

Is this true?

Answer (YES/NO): NO